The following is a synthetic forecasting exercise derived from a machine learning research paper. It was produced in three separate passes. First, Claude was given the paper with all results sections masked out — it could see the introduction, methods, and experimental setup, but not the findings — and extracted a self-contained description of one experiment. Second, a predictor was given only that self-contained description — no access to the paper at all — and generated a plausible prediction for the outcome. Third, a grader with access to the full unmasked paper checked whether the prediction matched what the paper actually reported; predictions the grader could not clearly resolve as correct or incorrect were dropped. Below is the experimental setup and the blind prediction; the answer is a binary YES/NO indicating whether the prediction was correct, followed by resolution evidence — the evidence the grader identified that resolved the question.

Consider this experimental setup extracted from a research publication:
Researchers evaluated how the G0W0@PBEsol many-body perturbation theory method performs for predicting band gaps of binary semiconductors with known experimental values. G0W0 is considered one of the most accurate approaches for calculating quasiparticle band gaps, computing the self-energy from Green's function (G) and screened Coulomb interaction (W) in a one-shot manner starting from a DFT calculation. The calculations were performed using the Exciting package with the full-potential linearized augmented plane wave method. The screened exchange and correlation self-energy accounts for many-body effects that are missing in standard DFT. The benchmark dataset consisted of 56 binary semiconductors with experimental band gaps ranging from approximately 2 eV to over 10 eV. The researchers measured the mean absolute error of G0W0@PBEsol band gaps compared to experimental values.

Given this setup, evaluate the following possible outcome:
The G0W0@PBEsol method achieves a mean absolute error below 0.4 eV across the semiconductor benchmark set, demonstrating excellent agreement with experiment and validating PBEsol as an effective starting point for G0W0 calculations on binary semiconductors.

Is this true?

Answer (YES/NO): NO